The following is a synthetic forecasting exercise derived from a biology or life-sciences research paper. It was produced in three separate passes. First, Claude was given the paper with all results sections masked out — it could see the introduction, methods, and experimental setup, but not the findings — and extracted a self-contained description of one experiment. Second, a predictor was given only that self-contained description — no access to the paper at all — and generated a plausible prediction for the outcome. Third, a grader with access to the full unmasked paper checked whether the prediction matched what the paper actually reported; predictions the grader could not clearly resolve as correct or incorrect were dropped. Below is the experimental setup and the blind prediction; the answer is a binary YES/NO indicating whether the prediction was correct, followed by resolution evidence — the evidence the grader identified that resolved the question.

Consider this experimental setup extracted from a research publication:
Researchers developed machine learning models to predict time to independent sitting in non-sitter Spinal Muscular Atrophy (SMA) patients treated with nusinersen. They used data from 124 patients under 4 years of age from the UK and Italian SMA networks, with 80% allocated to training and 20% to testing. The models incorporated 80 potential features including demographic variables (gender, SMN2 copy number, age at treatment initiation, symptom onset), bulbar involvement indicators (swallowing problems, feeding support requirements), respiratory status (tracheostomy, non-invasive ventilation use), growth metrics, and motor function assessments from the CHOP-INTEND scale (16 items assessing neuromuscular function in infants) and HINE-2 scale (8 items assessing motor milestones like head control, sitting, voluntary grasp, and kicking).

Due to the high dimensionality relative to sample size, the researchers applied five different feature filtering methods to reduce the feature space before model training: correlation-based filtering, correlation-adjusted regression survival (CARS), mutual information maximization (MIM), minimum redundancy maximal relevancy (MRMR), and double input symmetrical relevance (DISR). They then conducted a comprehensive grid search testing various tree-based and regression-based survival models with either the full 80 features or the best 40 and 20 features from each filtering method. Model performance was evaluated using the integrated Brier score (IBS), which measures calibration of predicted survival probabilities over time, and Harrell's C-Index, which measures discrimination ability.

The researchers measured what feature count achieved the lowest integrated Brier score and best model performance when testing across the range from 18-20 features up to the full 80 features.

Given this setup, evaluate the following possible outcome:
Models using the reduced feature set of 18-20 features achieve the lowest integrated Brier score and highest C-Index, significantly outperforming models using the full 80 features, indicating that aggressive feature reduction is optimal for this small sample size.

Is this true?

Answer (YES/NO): YES